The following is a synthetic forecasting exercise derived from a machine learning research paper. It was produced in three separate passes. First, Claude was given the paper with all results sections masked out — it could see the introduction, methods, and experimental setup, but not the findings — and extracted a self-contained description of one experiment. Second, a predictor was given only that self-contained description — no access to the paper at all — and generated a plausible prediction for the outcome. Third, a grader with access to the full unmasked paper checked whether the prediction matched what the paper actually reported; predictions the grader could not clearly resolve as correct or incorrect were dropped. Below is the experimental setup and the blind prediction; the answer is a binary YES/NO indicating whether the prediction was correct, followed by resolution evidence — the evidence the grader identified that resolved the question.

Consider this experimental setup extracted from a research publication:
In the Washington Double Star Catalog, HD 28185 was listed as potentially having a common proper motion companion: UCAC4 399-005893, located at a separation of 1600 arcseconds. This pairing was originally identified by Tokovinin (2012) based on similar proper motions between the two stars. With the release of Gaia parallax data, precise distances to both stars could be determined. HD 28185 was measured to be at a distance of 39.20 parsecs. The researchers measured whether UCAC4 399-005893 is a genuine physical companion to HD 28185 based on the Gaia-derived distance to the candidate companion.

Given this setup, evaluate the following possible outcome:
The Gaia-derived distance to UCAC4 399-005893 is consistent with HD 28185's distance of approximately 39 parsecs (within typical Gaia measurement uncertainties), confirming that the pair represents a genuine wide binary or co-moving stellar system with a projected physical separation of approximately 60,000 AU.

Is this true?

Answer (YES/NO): NO